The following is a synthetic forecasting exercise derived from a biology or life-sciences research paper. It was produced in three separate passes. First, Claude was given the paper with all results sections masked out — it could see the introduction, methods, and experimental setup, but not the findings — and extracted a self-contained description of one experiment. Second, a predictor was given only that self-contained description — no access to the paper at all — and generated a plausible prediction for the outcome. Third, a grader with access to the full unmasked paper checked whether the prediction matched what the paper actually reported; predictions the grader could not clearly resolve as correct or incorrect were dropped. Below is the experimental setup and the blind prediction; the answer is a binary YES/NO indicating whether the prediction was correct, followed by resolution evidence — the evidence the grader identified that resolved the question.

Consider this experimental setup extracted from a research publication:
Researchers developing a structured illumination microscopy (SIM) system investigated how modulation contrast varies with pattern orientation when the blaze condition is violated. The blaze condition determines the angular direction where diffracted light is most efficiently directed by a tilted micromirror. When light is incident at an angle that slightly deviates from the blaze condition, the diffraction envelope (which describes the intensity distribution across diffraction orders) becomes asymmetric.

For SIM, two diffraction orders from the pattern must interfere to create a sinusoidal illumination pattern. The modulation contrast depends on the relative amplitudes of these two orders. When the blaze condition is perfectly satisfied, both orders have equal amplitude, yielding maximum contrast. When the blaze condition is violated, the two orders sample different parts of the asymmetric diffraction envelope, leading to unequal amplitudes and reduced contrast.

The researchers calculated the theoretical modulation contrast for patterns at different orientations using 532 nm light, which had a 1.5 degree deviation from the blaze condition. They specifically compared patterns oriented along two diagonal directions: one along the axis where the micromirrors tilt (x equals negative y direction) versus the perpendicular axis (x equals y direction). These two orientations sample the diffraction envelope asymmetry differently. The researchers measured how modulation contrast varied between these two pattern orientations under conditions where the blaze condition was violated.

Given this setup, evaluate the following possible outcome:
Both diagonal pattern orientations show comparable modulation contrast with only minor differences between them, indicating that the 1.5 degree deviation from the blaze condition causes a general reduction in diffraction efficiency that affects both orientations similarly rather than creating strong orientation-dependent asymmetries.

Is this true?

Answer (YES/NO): NO